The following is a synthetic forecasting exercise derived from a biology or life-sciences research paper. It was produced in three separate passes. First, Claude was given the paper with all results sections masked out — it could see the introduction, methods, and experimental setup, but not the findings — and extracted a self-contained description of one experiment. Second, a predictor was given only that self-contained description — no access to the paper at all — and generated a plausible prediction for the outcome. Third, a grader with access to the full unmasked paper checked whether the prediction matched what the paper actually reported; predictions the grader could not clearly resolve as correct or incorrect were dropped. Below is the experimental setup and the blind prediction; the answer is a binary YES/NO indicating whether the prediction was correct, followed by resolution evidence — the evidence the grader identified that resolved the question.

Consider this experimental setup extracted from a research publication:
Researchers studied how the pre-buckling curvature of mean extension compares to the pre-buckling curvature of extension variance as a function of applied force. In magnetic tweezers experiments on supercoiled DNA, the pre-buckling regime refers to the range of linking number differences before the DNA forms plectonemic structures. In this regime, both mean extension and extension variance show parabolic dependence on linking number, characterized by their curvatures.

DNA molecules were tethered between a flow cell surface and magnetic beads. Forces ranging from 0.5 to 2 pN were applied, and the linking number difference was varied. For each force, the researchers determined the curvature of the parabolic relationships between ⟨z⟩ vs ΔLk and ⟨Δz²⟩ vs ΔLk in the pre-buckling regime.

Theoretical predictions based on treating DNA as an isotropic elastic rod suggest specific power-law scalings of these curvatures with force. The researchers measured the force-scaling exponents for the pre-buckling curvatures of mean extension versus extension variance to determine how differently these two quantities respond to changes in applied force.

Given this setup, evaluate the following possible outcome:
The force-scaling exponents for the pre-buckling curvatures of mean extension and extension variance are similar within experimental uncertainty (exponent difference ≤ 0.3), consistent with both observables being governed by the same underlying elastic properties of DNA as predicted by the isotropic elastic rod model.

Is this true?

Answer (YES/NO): NO